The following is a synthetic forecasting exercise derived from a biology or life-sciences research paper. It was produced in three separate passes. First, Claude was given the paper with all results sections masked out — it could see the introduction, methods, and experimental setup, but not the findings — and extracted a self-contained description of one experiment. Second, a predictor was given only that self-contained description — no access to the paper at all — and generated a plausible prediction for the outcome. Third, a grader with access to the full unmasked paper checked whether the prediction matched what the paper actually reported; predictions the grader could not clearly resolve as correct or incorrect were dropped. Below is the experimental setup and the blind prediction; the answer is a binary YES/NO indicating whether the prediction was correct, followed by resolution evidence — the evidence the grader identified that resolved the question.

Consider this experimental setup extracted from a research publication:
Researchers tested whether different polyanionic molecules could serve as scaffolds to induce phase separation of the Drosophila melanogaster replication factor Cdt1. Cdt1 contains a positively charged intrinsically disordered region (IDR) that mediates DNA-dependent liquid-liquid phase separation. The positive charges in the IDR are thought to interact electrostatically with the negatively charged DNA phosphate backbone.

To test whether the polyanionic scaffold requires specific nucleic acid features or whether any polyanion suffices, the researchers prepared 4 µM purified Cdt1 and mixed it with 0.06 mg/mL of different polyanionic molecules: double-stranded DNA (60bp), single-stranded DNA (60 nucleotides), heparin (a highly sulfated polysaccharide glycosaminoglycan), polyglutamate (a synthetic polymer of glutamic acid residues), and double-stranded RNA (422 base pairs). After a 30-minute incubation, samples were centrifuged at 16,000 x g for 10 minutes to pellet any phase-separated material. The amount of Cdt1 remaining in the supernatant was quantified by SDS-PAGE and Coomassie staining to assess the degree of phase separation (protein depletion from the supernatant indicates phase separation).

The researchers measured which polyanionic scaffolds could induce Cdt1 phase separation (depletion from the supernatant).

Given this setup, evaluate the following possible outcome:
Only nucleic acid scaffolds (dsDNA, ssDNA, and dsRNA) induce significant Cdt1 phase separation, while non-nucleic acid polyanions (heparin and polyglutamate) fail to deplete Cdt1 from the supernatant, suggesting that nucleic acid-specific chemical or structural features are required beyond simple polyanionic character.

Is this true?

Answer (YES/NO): NO